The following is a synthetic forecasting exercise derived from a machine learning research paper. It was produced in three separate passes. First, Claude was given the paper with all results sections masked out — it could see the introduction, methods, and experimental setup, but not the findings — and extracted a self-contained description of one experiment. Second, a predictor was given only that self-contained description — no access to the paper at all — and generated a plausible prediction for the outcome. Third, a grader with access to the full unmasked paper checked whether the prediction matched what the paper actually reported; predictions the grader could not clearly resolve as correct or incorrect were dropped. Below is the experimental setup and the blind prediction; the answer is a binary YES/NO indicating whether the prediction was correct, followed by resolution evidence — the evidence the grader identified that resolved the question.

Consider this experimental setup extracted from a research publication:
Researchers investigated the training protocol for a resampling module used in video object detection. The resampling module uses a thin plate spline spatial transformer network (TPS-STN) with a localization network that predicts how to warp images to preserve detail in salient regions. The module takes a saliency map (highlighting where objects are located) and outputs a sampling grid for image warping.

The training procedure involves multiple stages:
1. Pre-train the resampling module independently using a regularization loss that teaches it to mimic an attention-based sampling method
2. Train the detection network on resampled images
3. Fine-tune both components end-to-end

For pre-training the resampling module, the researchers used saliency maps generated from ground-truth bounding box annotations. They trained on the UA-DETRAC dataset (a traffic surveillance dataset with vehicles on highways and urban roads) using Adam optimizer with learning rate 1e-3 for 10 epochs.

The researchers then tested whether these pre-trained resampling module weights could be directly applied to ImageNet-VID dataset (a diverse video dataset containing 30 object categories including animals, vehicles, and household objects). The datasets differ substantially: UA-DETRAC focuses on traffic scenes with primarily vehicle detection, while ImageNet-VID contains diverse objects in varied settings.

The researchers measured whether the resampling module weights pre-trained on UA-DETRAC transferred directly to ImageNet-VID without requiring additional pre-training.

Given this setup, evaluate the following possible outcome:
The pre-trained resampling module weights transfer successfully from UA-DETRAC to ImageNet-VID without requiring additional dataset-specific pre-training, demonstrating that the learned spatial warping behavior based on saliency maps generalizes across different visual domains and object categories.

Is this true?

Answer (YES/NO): YES